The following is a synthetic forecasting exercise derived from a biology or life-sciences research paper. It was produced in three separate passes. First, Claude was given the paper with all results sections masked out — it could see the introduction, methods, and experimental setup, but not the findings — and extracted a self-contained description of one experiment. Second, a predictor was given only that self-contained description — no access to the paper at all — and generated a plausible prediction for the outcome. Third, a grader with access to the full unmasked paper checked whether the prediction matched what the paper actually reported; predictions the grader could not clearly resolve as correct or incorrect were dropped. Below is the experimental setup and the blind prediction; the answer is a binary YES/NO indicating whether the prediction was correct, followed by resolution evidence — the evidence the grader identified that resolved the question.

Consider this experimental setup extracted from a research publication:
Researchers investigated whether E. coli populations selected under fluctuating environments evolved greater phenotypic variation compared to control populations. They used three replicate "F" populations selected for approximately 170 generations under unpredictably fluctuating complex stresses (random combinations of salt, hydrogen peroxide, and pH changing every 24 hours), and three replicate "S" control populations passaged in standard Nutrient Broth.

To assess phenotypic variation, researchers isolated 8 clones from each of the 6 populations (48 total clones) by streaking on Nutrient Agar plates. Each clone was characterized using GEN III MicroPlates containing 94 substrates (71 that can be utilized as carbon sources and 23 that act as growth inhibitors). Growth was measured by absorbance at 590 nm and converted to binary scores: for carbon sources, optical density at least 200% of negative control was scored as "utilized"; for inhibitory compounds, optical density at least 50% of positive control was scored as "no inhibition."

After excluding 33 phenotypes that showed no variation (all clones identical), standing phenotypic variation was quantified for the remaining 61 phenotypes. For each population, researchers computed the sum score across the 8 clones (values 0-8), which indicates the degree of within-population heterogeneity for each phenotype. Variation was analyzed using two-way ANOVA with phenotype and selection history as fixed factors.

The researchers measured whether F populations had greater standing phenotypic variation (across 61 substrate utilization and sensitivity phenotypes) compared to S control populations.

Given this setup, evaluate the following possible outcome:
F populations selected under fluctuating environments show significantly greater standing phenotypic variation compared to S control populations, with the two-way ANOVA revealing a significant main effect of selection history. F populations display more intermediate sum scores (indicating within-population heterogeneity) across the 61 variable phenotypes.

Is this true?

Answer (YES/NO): NO